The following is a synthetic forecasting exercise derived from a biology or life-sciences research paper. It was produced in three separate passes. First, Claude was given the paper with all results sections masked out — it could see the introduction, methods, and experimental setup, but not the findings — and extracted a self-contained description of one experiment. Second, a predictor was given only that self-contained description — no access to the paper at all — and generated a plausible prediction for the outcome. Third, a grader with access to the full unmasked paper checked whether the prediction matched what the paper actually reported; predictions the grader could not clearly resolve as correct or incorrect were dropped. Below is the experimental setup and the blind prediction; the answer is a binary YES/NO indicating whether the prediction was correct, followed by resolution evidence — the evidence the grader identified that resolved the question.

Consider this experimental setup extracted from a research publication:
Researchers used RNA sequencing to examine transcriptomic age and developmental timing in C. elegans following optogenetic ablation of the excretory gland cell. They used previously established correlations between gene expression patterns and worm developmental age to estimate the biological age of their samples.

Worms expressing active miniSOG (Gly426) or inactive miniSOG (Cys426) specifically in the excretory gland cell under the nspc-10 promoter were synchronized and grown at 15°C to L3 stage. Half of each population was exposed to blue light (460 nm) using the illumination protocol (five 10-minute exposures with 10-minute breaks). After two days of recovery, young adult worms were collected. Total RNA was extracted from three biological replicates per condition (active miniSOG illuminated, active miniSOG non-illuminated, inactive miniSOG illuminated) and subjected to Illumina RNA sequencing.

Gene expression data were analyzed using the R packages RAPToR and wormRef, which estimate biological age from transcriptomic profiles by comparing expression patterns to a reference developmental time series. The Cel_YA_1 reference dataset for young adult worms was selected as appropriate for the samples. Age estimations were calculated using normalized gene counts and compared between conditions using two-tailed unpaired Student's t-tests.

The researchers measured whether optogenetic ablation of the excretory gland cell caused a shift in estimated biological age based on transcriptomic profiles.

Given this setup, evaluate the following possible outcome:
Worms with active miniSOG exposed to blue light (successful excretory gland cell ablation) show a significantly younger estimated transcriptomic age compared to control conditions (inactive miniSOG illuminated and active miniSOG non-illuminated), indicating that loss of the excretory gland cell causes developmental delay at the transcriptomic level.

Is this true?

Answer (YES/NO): NO